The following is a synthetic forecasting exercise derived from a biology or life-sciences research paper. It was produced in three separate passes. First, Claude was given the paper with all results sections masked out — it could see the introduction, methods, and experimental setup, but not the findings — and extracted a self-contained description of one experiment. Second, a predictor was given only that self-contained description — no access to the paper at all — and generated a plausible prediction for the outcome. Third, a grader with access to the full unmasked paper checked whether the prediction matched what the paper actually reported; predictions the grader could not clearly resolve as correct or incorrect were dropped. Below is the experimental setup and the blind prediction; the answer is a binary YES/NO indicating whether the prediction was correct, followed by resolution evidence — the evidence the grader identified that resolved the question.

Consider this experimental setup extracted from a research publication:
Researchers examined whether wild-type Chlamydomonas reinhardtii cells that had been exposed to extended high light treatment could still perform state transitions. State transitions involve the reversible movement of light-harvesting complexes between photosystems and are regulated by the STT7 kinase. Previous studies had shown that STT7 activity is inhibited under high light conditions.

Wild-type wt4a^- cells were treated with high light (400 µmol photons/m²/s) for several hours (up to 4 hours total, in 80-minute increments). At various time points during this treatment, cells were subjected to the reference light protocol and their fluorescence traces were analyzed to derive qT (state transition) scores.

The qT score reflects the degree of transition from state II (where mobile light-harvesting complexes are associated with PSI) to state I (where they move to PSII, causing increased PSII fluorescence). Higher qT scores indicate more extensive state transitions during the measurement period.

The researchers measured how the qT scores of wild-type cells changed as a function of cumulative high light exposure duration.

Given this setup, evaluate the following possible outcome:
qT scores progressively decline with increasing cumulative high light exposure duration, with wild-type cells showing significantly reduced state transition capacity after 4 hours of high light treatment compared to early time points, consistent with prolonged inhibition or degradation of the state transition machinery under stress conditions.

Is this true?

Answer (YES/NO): YES